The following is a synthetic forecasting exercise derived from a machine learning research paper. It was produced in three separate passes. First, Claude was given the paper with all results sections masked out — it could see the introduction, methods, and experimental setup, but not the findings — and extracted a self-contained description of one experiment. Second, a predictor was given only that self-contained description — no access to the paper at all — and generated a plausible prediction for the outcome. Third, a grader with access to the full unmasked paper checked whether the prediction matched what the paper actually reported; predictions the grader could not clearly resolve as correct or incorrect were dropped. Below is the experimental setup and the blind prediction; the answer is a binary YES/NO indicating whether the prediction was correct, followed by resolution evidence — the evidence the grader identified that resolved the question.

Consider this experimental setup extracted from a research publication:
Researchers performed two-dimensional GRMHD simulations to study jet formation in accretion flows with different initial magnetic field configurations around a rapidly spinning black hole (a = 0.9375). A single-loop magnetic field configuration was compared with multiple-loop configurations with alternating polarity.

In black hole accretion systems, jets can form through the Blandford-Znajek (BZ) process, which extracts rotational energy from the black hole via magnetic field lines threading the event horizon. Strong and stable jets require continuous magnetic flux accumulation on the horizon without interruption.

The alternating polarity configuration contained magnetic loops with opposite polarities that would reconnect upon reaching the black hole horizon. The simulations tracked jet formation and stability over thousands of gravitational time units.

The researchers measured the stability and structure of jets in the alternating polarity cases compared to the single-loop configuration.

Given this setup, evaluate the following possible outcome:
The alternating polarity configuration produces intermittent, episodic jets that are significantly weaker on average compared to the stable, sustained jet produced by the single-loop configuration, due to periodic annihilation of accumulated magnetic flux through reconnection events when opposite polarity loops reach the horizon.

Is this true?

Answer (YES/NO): YES